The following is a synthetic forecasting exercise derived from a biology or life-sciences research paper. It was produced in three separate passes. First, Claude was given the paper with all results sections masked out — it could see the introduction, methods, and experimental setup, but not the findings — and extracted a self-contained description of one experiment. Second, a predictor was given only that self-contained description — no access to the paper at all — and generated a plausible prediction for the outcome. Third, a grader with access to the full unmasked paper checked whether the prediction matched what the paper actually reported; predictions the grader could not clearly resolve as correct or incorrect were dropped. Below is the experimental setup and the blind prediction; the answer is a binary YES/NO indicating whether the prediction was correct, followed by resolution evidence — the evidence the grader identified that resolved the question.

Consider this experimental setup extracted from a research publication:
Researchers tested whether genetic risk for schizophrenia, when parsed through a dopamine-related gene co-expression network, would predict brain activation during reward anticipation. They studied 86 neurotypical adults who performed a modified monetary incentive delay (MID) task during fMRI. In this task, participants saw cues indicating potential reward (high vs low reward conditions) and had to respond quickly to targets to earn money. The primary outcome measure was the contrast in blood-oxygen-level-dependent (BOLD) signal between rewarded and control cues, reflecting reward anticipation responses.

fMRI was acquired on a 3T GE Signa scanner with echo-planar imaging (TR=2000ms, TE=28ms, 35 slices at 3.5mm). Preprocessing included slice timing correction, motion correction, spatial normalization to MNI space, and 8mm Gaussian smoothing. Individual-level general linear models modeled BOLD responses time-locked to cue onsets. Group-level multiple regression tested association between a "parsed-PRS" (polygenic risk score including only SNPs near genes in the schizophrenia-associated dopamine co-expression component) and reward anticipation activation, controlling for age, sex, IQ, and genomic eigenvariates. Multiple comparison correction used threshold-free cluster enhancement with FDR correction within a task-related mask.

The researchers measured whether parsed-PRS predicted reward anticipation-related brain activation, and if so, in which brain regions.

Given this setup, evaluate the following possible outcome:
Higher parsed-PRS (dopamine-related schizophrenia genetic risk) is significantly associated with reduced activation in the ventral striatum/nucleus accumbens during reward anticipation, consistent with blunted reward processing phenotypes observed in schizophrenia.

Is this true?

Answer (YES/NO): NO